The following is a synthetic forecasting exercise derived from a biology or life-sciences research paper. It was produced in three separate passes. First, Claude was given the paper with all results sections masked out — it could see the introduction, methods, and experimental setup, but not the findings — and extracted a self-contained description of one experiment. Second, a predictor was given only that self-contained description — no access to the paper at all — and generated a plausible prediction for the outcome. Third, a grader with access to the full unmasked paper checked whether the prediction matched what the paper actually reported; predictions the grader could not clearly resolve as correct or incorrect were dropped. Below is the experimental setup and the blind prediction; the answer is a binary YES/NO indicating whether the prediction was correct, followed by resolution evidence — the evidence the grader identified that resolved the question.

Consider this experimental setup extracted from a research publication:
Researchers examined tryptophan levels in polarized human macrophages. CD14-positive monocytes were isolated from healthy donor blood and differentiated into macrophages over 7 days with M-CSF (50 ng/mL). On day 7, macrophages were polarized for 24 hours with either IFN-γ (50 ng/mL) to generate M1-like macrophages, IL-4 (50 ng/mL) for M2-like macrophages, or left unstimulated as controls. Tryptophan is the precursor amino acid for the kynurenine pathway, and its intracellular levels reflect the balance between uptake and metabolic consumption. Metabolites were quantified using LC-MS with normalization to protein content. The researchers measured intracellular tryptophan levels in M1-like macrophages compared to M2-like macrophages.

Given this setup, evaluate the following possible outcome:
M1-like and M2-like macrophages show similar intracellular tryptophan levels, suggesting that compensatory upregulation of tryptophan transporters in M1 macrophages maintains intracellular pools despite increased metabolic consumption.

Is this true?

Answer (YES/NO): NO